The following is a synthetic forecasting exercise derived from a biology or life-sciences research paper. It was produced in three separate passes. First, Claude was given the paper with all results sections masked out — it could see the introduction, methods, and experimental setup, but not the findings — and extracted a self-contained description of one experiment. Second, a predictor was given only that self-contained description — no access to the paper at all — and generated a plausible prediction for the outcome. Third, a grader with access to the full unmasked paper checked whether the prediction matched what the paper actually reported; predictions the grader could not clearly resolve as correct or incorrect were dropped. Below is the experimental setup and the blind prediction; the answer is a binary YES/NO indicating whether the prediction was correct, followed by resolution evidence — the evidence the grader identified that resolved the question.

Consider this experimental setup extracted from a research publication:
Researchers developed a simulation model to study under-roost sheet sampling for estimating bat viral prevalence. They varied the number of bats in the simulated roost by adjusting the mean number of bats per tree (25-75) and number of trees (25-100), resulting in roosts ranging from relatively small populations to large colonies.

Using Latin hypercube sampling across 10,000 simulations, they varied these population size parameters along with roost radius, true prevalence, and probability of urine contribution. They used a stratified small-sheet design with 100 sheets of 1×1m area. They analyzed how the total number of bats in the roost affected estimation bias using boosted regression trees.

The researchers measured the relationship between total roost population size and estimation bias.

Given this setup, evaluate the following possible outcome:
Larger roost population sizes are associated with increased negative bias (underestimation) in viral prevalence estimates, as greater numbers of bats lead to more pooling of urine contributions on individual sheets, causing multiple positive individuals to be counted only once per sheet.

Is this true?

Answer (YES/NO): NO